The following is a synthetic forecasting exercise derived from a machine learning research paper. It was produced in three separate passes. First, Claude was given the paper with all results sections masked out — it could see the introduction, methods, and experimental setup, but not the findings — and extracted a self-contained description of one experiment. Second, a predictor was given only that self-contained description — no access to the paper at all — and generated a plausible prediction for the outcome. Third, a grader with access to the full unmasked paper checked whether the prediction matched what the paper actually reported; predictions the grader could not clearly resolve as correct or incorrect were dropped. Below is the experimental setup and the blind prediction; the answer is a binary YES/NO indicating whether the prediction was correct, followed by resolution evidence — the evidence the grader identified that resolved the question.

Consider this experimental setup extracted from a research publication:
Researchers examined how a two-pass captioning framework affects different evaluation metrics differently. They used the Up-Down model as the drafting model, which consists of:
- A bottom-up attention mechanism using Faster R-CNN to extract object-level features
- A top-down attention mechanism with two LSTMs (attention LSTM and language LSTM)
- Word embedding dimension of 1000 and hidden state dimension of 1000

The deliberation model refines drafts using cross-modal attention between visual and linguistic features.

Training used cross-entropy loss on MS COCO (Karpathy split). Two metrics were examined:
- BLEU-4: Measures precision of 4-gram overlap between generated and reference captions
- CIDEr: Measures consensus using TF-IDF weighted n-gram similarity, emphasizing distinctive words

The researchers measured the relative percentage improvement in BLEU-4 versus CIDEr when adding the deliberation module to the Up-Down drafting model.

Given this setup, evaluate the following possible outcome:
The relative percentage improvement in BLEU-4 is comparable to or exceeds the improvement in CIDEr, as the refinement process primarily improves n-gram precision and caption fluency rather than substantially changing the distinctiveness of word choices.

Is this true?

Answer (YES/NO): YES